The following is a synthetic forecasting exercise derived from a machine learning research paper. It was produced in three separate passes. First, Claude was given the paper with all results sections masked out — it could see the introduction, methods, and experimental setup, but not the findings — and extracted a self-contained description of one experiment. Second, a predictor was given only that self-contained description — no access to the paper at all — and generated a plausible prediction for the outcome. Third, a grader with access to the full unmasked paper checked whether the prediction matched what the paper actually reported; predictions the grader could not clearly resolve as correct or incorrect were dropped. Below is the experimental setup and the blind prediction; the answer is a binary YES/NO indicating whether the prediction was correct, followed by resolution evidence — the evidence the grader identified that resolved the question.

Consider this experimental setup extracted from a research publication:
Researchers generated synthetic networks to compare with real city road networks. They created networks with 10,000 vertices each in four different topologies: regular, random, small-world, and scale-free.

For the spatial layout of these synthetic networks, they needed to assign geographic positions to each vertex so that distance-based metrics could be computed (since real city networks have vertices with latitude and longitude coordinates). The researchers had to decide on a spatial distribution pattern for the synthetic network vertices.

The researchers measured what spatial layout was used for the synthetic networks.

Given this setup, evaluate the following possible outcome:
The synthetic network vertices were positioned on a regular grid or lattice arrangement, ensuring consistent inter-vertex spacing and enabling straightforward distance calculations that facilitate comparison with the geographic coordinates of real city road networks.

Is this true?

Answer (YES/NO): YES